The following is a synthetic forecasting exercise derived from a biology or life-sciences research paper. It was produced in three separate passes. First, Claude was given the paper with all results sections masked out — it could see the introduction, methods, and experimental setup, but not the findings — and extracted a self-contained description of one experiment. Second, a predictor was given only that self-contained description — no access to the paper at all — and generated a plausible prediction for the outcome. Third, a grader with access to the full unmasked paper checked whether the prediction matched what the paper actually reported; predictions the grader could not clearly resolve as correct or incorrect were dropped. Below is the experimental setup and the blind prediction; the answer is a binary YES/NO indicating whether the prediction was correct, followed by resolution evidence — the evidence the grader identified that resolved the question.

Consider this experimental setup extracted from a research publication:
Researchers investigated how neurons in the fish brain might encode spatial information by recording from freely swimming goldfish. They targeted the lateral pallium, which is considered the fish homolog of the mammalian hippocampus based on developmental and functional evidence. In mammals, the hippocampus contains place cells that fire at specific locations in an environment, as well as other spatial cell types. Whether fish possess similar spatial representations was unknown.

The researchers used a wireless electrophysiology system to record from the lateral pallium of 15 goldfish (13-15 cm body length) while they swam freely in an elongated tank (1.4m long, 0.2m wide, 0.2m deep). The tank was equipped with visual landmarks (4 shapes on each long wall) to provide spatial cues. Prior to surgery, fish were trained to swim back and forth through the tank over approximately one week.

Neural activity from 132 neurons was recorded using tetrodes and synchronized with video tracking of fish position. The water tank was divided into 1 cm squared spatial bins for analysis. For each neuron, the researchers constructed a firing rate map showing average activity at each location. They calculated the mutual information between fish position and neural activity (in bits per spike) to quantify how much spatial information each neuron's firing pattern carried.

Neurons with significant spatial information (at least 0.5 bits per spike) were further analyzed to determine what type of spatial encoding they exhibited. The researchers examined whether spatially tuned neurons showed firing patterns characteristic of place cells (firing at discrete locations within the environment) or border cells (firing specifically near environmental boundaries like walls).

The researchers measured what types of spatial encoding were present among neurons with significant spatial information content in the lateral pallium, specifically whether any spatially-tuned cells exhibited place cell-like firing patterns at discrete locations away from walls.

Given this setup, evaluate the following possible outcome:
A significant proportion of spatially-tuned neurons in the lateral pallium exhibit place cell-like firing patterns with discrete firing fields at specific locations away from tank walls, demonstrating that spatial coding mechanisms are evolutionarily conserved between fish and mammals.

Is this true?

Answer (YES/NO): NO